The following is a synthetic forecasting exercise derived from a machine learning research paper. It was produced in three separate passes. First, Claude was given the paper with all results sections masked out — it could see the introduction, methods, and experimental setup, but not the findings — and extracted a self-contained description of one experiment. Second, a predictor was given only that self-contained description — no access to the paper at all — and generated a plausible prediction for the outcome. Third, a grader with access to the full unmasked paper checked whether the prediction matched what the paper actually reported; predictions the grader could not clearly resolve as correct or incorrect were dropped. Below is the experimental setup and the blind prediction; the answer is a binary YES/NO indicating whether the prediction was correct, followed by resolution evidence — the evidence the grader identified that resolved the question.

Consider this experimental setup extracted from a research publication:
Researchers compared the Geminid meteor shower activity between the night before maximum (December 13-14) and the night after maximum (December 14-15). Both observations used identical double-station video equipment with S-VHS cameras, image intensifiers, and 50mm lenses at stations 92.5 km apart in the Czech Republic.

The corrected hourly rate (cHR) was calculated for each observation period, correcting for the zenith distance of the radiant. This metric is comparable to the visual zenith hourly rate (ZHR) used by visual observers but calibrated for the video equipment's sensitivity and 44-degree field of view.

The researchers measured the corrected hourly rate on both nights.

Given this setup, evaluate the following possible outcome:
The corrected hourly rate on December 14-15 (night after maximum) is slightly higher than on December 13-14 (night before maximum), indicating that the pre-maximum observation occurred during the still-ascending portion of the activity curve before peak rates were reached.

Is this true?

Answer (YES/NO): NO